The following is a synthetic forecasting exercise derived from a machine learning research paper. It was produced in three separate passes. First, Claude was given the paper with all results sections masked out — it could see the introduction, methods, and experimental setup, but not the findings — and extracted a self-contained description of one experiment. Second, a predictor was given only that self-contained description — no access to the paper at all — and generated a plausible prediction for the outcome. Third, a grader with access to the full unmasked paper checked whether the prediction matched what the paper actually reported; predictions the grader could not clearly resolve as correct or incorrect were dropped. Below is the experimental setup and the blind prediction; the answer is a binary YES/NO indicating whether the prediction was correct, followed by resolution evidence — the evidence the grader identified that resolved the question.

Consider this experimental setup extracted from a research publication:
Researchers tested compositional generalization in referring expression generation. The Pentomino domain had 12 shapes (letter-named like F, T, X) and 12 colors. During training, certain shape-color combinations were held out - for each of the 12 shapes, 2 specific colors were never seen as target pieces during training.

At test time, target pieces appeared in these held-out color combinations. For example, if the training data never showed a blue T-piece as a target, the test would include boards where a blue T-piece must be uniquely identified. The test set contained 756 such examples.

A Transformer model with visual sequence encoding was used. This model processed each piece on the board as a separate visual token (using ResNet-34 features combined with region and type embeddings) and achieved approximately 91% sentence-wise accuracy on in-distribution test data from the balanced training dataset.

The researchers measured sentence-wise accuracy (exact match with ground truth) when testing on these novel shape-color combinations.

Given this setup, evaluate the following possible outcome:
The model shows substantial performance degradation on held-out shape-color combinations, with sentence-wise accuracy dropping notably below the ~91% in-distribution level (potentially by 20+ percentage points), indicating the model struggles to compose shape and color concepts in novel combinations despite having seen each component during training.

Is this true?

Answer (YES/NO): NO